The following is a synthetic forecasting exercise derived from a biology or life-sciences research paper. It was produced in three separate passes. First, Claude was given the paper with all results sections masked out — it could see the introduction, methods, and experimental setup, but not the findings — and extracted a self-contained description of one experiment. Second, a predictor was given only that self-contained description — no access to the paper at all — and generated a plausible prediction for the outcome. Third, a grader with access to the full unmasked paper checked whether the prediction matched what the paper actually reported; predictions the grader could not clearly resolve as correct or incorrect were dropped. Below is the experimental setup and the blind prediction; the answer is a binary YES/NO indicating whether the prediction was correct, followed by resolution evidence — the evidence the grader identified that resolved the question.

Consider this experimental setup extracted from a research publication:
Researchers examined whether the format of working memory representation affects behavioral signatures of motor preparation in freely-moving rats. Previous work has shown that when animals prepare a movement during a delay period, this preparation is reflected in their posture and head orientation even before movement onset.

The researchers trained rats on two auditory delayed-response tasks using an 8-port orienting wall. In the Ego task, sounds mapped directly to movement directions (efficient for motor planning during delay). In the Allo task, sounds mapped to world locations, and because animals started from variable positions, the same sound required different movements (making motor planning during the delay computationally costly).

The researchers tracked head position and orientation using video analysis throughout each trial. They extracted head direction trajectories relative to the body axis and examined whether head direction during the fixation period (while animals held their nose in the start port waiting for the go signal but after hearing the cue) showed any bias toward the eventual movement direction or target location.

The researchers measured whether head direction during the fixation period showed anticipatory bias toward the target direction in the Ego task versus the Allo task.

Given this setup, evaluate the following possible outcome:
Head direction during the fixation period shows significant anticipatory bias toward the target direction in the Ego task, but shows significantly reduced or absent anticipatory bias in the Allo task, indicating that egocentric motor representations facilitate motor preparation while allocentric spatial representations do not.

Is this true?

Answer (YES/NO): YES